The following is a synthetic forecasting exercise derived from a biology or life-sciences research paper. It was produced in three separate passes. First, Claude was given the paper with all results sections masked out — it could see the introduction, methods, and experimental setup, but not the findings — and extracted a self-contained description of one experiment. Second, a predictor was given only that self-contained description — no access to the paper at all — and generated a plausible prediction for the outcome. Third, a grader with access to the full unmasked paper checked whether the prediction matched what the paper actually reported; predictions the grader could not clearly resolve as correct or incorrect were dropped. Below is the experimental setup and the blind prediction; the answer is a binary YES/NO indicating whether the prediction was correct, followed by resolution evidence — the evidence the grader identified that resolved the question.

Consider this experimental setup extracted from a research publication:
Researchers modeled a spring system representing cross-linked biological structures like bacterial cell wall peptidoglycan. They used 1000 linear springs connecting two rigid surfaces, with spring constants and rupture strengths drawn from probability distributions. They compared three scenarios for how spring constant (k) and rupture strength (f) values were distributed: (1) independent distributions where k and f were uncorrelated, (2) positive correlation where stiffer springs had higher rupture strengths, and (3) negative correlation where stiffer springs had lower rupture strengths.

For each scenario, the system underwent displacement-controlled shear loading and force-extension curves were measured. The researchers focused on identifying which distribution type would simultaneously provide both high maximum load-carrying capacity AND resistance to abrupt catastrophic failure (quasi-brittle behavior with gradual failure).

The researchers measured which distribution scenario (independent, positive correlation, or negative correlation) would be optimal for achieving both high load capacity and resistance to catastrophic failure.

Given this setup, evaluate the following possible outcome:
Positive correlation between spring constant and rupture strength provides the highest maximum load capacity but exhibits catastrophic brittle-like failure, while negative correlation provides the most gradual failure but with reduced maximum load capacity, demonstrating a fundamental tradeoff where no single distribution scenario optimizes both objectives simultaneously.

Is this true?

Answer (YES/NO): NO